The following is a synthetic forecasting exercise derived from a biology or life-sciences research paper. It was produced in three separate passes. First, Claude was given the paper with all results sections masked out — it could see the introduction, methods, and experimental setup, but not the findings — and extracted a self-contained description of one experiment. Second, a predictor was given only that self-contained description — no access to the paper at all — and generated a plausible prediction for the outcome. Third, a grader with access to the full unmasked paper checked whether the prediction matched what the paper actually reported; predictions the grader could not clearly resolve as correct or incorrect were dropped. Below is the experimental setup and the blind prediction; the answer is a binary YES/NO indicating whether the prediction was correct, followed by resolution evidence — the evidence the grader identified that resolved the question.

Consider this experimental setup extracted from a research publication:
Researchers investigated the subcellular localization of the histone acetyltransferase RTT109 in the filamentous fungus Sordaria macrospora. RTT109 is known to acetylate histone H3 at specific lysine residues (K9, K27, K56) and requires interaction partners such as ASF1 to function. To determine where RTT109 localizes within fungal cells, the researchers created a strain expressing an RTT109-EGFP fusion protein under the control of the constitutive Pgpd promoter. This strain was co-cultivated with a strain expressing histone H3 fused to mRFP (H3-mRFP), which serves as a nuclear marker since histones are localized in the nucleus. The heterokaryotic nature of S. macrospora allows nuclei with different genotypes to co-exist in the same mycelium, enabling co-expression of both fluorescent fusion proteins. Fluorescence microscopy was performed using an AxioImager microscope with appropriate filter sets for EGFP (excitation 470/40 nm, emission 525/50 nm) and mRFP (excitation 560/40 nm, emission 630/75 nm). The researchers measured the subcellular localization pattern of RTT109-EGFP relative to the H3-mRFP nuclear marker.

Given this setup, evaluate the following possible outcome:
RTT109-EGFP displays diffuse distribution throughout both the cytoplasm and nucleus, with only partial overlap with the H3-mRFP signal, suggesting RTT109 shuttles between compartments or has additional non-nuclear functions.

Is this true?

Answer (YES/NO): NO